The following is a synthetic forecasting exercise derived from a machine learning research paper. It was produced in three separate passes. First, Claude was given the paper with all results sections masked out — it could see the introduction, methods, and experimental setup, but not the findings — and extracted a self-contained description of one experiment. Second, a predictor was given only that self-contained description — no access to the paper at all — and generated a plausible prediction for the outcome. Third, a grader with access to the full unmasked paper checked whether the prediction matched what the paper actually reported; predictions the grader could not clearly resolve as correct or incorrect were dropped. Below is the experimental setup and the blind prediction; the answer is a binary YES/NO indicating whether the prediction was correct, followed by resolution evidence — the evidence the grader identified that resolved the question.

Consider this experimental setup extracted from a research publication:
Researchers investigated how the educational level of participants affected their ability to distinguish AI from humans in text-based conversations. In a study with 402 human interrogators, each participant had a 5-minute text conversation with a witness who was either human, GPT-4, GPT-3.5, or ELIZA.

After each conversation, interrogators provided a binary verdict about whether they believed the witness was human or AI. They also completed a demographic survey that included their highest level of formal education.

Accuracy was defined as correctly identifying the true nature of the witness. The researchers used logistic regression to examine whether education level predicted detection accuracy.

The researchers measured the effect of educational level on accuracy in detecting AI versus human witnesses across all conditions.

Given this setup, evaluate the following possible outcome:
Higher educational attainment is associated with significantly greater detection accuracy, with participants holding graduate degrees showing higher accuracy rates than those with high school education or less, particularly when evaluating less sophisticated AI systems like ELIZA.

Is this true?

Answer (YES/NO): NO